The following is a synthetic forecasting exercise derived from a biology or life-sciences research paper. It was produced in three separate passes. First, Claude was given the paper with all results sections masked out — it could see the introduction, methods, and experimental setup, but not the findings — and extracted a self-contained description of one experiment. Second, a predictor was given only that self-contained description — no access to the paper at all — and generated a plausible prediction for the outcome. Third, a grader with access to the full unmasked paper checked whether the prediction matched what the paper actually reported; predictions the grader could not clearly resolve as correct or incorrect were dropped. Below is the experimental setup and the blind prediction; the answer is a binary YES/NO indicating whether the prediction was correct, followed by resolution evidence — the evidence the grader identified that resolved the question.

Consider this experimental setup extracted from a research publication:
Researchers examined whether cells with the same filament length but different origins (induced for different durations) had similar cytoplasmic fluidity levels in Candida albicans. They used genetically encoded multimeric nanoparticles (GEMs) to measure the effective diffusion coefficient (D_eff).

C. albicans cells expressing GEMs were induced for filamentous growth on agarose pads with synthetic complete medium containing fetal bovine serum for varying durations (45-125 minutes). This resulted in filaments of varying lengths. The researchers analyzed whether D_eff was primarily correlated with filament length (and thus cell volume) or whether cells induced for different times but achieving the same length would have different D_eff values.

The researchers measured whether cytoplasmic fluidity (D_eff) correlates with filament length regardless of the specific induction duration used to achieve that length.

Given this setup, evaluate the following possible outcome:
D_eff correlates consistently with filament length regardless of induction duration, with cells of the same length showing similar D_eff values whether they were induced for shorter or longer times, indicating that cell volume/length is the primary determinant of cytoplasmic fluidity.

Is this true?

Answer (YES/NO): YES